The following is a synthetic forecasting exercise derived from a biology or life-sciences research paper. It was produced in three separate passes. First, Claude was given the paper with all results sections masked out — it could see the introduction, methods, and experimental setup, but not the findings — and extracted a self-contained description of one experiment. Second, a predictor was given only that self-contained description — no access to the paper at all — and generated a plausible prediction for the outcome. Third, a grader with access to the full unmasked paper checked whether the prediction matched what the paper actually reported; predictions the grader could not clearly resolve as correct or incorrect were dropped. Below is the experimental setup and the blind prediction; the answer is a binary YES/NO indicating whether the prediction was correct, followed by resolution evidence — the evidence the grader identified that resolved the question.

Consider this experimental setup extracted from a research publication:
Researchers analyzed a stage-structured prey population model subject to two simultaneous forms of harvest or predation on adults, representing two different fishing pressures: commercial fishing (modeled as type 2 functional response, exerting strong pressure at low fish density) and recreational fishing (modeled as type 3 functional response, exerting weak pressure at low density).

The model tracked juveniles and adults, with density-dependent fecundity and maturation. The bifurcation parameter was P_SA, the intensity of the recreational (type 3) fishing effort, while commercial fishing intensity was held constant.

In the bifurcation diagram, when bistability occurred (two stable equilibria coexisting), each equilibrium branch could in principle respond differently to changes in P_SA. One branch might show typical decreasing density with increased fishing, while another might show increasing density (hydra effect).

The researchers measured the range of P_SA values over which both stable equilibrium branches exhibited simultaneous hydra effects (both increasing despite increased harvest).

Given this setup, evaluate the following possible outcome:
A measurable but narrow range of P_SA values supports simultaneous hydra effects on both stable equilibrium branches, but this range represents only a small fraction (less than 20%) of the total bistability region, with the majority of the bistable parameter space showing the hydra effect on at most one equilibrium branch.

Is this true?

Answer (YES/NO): YES